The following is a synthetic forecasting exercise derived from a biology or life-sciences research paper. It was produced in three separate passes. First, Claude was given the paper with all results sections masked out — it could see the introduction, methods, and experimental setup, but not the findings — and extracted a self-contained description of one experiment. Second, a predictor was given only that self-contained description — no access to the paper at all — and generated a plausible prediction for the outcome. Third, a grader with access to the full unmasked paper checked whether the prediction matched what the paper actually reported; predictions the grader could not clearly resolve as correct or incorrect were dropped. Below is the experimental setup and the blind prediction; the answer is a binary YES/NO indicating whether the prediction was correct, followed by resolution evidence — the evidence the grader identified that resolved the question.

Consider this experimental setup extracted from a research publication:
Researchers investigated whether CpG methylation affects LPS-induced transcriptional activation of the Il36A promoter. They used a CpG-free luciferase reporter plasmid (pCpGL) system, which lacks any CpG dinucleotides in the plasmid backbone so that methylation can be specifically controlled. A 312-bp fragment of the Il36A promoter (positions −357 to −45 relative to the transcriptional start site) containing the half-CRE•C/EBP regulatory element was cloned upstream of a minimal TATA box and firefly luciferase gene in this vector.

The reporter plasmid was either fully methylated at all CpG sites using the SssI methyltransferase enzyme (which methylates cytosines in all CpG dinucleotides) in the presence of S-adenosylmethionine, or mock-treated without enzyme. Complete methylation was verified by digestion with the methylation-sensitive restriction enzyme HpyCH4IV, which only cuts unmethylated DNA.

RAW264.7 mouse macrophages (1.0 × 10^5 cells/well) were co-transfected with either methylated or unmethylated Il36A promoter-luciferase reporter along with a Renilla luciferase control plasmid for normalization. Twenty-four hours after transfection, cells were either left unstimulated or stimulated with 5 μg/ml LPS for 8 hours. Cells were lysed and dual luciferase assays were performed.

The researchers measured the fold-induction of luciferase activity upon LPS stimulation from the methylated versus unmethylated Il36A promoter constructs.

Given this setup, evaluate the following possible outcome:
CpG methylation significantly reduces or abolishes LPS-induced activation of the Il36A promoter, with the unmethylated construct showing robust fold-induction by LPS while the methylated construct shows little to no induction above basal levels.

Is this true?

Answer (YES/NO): NO